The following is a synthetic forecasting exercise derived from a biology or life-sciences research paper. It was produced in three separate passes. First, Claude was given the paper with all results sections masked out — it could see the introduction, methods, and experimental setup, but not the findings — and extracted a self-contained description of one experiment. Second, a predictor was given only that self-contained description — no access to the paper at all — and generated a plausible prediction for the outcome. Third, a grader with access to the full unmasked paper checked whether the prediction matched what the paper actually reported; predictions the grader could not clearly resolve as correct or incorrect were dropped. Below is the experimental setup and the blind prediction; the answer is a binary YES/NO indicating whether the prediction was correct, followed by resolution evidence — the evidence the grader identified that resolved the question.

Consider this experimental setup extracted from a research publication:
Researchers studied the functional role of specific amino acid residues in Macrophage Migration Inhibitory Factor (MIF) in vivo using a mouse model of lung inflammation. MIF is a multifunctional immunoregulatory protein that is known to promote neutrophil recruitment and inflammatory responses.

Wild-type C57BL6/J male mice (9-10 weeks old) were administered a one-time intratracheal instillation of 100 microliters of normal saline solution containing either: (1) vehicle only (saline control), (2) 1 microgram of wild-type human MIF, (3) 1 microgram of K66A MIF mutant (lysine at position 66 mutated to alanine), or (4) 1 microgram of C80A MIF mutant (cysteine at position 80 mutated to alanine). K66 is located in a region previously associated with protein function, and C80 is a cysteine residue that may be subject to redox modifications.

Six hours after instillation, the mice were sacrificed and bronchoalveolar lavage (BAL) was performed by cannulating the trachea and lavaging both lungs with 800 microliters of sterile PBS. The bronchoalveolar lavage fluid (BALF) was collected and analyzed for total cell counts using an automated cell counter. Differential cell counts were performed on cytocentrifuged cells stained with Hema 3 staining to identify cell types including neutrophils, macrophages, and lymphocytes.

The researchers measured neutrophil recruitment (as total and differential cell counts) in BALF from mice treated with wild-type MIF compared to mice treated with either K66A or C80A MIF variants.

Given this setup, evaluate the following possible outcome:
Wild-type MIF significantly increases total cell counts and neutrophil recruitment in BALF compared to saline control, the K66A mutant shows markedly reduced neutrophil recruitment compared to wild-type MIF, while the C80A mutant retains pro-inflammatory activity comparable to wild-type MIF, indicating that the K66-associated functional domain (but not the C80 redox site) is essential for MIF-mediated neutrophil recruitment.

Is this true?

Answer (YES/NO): NO